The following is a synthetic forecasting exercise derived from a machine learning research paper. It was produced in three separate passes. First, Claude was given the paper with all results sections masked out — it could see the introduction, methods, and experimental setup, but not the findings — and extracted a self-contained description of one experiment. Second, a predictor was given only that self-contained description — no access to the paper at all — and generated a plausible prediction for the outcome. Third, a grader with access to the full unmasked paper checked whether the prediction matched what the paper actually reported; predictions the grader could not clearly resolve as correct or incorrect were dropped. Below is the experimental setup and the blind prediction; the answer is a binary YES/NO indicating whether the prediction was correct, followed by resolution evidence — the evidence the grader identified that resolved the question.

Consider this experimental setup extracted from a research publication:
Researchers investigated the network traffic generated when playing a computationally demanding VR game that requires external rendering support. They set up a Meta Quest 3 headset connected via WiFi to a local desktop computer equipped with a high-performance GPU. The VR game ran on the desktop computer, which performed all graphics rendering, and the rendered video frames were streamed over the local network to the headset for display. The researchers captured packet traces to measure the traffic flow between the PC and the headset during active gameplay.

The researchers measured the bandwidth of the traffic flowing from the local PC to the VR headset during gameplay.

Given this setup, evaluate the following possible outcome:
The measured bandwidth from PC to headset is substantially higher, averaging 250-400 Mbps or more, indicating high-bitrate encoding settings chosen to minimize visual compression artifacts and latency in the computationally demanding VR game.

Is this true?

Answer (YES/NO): NO